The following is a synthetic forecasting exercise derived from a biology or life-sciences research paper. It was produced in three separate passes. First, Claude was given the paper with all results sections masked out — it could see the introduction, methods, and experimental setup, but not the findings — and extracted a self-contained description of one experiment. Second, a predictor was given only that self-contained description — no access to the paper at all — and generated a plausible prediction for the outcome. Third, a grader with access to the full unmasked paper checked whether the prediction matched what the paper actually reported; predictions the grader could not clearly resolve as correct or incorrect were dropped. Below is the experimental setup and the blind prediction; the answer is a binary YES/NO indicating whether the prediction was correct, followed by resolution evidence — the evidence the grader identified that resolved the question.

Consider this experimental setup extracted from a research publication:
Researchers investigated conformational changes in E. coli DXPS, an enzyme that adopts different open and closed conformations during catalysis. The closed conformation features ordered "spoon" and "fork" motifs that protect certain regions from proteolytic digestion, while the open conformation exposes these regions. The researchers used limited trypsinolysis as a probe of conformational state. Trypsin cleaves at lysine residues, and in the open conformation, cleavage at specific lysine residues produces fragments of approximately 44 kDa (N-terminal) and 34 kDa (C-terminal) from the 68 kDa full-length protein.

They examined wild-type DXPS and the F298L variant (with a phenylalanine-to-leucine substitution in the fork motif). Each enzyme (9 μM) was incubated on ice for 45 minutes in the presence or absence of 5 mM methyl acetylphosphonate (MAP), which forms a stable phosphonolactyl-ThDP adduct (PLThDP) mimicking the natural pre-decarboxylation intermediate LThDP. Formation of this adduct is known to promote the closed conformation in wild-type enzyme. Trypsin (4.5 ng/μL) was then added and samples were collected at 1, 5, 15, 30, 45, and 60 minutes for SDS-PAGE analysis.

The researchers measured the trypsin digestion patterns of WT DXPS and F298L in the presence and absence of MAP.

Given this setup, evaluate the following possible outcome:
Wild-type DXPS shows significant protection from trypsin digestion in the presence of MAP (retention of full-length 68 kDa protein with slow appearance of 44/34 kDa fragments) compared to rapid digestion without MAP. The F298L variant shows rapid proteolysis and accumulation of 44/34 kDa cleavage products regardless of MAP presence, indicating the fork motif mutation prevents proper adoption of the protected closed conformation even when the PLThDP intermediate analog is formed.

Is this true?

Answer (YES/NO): NO